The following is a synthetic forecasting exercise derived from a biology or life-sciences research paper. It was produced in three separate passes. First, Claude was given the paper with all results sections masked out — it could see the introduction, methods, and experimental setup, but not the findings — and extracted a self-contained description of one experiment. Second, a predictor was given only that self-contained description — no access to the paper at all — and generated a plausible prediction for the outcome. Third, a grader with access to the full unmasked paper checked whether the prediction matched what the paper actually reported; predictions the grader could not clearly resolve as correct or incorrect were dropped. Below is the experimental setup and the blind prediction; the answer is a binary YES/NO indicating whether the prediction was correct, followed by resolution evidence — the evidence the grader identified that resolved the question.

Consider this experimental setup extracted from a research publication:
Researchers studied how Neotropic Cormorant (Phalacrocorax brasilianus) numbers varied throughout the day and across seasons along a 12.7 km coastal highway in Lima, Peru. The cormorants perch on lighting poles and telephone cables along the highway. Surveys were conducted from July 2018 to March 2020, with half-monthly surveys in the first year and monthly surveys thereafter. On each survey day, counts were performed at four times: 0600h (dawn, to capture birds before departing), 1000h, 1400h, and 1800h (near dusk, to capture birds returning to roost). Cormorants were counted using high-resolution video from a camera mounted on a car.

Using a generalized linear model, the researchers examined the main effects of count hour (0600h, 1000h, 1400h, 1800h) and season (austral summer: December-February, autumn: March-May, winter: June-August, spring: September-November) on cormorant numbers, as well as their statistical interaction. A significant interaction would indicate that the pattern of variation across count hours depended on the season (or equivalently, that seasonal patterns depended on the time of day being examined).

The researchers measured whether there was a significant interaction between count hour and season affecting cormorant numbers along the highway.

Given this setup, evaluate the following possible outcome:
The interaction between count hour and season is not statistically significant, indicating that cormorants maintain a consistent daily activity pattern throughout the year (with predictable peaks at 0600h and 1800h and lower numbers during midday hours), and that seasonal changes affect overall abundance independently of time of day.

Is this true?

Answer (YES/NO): NO